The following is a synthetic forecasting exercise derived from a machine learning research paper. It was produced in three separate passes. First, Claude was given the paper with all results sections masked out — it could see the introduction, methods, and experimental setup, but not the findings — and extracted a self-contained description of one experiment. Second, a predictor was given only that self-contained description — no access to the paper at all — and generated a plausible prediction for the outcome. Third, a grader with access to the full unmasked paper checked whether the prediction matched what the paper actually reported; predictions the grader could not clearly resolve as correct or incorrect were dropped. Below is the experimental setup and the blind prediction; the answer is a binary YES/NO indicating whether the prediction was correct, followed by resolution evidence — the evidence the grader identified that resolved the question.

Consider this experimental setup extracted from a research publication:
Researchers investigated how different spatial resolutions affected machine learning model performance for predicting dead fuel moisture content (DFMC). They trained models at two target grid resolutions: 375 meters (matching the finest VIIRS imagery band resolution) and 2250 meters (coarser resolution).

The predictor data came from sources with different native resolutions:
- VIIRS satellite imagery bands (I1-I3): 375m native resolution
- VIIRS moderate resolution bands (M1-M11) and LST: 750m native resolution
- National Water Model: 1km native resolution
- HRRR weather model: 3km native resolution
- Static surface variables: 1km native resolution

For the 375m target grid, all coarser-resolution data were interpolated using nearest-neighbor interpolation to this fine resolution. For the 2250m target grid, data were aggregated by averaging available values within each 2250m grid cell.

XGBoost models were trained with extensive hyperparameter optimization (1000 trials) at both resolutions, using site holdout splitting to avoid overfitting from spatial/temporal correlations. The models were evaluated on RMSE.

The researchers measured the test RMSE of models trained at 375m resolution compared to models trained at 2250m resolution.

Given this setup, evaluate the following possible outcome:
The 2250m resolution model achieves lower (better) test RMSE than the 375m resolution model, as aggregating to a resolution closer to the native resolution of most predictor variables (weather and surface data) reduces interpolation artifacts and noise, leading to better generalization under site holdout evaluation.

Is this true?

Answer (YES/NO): YES